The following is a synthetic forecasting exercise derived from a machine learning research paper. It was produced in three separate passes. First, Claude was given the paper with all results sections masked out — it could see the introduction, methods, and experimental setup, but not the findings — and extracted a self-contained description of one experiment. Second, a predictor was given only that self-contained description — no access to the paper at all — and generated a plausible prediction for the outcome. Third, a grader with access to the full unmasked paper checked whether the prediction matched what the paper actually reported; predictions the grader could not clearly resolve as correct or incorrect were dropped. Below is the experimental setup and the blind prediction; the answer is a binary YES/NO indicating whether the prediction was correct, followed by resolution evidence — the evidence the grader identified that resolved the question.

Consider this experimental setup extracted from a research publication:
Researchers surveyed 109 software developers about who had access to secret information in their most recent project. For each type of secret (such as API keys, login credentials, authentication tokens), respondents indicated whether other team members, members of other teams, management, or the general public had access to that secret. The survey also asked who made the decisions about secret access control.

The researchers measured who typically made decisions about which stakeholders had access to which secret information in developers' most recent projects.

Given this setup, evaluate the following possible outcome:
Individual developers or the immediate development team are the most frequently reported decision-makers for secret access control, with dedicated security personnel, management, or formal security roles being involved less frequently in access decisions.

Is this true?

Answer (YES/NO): YES